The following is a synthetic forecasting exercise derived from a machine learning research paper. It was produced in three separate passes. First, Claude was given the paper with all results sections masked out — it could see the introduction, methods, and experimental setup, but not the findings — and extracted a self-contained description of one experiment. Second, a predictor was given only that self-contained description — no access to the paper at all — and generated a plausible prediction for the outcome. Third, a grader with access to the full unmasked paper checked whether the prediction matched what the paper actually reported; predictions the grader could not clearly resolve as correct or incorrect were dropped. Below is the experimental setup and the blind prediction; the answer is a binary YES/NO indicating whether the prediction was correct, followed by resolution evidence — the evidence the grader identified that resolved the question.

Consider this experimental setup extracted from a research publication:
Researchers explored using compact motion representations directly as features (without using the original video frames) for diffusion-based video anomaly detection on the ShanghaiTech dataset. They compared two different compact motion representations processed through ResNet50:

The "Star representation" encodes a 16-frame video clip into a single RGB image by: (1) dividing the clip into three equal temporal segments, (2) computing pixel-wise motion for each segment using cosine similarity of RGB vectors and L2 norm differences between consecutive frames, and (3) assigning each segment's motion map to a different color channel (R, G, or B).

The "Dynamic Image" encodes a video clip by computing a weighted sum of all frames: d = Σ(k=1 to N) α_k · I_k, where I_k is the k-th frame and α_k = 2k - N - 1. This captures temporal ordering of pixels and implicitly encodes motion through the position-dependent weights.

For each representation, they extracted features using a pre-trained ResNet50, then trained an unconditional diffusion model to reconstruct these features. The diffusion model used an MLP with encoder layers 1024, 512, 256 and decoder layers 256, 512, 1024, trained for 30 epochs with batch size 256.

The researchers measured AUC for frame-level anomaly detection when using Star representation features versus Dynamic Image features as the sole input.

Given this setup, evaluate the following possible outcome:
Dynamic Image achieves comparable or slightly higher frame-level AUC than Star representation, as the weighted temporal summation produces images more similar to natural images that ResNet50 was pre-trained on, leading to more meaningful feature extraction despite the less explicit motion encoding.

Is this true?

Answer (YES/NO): NO